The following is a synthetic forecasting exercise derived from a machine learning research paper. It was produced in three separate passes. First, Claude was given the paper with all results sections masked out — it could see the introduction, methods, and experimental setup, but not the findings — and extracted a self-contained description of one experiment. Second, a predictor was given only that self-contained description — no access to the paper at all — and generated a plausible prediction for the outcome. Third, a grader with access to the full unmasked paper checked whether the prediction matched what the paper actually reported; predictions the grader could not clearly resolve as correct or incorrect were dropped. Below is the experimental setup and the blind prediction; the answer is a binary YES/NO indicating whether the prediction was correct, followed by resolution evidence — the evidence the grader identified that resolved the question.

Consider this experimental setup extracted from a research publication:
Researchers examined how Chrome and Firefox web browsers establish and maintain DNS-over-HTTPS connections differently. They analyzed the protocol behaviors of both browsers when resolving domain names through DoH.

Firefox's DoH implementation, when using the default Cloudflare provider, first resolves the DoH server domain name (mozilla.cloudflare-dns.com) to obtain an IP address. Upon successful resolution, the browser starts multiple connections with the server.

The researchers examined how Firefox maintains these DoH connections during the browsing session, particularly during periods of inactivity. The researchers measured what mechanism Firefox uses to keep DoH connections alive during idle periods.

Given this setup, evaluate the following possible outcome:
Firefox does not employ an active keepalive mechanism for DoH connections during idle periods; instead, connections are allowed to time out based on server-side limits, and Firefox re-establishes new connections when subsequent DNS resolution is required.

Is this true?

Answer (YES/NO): NO